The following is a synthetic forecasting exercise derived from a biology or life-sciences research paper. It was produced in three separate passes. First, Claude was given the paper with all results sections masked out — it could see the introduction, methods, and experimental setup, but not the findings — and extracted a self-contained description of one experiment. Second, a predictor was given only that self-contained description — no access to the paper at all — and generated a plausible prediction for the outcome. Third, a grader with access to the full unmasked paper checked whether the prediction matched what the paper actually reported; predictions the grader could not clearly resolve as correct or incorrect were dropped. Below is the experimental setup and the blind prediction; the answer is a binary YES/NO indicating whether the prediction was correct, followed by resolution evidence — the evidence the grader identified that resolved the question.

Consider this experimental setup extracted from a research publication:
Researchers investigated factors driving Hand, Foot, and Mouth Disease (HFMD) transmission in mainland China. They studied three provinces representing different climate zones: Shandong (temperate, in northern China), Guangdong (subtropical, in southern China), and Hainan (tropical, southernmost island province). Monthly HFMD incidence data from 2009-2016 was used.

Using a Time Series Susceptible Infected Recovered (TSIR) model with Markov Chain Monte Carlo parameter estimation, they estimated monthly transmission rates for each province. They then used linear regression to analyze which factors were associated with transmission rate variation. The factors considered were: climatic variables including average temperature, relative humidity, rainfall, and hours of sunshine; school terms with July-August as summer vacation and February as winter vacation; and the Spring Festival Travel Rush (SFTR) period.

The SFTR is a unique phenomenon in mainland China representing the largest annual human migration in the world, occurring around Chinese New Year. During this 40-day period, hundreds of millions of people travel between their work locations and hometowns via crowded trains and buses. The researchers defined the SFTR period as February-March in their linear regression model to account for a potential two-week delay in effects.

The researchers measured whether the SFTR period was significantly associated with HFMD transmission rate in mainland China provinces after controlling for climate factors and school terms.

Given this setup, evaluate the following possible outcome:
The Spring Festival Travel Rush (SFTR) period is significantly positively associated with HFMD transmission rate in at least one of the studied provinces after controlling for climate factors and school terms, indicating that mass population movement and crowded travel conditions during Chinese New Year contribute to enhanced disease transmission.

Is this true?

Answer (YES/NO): YES